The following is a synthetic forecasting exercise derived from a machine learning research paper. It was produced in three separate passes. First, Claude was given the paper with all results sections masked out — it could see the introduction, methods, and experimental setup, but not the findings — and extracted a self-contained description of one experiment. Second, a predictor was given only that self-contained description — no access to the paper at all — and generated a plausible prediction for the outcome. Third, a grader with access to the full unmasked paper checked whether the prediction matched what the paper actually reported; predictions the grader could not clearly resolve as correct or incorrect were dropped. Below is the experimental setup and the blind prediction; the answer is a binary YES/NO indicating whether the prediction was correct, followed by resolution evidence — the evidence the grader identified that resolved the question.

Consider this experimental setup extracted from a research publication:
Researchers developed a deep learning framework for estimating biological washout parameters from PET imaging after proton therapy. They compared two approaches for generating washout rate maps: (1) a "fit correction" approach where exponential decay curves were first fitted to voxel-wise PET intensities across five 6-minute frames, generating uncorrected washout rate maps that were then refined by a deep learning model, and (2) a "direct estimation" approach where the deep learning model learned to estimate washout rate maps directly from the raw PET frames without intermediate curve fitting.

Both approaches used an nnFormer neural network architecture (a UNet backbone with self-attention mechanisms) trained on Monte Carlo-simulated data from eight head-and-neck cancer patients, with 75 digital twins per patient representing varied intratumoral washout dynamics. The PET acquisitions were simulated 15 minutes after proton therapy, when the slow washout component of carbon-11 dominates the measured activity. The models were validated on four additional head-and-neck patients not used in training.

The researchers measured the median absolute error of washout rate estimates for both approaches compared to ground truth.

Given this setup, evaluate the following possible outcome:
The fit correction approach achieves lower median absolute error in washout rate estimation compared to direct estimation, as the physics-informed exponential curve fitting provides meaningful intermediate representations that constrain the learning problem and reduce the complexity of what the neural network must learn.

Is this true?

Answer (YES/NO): YES